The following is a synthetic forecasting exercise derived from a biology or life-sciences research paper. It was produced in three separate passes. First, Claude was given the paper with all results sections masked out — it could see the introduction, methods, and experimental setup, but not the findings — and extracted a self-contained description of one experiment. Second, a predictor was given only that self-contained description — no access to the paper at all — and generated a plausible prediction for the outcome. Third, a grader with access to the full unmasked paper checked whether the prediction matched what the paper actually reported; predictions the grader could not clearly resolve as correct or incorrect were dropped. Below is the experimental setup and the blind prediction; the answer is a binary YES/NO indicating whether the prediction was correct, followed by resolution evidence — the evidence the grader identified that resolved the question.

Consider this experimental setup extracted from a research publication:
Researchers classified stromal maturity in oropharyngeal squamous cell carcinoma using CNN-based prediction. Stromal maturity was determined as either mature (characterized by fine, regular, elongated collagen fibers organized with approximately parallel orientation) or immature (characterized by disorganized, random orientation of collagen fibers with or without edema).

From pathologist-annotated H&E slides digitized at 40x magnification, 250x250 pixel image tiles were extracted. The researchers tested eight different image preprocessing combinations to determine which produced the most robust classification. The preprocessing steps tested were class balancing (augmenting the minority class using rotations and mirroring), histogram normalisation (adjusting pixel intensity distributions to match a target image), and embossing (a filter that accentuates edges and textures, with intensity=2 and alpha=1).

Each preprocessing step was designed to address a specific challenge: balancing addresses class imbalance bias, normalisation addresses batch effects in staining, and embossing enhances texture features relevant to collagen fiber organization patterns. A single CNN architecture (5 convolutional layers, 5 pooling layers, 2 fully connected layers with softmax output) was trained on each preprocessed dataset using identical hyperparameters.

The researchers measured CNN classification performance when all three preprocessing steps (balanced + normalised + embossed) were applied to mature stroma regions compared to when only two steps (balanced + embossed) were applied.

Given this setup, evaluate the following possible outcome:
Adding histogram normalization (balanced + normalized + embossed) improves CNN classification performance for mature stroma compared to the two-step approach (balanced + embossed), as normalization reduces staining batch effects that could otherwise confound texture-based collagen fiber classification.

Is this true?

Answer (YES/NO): NO